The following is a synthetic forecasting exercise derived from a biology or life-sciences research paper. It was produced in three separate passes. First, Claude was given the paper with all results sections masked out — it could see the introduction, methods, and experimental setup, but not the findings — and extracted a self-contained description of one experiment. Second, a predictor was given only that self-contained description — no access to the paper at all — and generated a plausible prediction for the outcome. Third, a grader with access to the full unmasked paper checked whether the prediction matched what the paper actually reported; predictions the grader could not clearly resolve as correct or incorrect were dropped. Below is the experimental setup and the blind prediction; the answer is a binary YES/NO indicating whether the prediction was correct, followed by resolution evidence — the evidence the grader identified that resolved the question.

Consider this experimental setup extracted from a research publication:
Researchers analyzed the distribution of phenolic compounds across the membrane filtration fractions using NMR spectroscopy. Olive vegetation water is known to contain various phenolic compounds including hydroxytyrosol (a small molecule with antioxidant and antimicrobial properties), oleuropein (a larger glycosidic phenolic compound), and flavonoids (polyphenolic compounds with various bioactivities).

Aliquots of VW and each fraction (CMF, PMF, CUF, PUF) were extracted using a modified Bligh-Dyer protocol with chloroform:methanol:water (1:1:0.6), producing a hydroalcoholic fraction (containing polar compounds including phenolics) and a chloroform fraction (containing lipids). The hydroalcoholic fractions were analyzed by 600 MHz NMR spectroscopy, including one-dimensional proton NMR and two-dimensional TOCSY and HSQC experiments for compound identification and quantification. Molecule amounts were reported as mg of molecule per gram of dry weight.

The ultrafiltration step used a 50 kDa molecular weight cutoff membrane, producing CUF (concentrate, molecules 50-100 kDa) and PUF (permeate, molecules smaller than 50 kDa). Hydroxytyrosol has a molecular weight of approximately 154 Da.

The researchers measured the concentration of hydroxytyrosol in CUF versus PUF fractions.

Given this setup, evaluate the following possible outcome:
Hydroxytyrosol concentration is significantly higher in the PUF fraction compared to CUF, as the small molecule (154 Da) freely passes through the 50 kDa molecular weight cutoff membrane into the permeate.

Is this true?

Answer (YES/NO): NO